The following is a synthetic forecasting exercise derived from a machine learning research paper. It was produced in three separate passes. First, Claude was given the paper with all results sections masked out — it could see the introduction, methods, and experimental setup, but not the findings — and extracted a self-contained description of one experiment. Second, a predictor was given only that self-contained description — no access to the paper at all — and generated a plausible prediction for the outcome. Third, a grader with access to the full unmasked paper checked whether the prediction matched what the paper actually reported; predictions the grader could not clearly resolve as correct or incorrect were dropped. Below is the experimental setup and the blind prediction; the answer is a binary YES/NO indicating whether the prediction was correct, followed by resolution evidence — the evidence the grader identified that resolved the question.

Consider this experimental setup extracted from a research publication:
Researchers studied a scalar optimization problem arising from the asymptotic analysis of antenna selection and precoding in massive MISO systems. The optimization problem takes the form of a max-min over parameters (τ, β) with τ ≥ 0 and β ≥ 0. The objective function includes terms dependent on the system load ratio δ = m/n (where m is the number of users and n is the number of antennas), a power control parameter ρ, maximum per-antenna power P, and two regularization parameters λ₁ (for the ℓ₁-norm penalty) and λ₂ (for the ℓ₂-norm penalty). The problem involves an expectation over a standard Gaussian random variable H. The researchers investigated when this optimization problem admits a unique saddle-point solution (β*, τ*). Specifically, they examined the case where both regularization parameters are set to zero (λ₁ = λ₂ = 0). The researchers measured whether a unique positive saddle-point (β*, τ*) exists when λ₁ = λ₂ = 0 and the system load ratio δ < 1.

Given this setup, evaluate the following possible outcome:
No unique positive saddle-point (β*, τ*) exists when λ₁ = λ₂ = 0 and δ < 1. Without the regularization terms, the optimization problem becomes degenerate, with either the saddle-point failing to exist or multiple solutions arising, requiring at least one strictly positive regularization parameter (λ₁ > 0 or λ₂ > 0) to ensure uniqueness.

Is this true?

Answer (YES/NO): YES